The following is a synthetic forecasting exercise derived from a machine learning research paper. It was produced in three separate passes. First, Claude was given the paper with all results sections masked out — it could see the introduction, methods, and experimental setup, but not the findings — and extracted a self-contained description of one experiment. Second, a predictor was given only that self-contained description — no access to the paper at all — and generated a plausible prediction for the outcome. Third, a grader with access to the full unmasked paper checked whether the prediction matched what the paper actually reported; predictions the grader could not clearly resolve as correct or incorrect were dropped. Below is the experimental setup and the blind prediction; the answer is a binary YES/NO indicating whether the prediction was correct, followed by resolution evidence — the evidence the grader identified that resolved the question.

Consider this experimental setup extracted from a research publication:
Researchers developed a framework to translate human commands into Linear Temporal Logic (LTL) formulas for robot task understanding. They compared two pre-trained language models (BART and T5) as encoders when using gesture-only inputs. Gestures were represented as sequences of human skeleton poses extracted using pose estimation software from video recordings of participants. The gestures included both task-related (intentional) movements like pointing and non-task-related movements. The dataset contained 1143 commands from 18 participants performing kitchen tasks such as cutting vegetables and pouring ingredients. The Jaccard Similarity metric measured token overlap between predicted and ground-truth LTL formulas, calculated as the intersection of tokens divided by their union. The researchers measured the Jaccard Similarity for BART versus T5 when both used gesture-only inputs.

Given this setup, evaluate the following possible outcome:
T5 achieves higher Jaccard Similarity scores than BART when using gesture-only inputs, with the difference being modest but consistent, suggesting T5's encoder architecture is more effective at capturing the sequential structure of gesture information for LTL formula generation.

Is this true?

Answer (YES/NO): YES